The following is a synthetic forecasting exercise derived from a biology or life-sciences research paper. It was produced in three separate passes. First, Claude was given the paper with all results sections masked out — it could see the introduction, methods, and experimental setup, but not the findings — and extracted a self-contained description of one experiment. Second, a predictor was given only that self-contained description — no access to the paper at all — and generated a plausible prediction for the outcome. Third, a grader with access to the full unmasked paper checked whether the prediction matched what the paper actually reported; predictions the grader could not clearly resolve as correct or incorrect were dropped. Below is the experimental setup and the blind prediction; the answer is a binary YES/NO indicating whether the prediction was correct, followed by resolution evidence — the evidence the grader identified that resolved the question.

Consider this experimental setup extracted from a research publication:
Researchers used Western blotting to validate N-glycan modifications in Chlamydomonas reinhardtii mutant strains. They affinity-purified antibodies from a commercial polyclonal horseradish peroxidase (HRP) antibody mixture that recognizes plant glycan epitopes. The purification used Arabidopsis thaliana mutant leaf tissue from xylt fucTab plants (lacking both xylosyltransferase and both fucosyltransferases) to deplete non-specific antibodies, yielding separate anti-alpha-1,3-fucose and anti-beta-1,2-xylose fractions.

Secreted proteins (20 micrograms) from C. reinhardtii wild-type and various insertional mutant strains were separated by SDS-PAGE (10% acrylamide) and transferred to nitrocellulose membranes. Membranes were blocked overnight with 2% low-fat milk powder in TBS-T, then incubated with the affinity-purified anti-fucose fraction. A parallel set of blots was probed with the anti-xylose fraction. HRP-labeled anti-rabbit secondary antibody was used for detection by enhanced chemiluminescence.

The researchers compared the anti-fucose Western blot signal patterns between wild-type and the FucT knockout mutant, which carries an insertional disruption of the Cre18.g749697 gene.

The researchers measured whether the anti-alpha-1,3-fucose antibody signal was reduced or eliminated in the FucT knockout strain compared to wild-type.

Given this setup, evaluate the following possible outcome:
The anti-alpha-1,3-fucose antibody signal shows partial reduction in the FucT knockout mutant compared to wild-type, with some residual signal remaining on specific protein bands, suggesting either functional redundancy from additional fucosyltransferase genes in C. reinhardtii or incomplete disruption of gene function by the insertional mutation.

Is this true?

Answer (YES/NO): YES